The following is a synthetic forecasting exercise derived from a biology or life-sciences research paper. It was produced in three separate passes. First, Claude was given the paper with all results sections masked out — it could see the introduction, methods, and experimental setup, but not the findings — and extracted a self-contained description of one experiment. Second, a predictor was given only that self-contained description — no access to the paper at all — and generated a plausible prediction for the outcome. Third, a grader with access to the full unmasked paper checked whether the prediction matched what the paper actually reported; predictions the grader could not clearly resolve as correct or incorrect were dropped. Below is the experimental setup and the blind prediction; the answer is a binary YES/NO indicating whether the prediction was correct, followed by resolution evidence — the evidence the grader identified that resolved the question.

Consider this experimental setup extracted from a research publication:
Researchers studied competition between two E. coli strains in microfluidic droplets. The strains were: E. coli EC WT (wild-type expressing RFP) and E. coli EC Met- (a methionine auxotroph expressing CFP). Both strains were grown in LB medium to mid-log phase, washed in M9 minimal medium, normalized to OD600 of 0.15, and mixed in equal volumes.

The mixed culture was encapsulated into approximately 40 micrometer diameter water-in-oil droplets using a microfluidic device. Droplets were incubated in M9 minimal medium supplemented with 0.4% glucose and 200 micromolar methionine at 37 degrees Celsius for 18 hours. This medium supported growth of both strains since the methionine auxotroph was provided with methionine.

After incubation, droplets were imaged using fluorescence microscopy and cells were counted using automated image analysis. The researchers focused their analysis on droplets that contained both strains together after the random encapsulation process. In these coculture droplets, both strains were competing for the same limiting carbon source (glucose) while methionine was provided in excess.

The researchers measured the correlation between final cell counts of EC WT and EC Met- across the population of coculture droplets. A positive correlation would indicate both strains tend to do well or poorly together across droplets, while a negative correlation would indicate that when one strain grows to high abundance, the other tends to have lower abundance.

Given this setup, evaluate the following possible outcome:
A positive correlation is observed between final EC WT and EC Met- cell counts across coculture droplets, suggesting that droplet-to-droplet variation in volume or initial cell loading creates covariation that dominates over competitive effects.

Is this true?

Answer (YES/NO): NO